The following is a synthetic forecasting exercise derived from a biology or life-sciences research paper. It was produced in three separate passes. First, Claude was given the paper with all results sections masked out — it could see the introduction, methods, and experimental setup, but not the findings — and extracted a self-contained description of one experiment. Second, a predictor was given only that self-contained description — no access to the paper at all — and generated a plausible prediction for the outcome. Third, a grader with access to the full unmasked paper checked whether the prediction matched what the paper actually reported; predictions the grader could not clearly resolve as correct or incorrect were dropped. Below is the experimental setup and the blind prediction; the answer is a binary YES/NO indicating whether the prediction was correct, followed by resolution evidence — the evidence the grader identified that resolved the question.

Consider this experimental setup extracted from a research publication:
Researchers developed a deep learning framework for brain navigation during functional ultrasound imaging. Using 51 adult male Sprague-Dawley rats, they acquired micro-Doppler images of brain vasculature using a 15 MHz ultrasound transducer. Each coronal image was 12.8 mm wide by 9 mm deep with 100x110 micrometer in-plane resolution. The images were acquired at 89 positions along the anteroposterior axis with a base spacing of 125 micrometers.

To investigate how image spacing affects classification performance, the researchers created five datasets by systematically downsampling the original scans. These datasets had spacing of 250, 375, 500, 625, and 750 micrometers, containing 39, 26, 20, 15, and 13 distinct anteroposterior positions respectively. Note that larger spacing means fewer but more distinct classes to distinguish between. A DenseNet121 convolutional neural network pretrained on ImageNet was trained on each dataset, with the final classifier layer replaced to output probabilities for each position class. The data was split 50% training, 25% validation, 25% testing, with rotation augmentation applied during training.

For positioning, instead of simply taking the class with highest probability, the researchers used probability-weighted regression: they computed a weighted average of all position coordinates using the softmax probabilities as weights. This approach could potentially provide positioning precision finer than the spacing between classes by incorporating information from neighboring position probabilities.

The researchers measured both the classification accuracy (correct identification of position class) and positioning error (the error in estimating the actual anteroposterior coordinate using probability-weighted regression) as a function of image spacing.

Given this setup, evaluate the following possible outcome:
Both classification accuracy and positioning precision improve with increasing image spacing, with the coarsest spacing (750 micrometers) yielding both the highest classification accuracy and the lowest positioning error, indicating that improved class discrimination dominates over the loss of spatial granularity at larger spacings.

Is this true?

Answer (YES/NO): NO